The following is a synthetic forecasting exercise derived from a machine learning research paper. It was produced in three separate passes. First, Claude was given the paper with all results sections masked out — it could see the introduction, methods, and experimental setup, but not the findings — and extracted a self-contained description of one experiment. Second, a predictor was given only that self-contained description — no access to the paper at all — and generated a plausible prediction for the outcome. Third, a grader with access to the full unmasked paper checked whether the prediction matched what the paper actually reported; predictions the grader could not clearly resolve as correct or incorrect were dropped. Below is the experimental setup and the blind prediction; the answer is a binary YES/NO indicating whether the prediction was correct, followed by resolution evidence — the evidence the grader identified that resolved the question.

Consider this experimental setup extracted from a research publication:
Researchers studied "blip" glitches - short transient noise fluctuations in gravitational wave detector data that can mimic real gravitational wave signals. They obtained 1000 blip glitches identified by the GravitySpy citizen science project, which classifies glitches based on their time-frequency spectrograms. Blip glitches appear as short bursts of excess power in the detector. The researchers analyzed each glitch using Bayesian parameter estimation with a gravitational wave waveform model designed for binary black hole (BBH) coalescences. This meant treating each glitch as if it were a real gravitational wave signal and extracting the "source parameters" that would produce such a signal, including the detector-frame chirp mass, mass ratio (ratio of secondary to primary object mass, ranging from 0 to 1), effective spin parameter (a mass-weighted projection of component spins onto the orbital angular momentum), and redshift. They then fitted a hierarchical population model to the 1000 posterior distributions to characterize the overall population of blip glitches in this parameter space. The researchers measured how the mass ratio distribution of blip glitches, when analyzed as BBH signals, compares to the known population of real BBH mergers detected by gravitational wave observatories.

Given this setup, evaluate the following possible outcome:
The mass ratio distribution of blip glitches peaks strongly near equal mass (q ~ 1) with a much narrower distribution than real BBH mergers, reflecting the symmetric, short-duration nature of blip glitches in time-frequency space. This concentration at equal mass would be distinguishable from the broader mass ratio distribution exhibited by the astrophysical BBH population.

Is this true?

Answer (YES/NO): NO